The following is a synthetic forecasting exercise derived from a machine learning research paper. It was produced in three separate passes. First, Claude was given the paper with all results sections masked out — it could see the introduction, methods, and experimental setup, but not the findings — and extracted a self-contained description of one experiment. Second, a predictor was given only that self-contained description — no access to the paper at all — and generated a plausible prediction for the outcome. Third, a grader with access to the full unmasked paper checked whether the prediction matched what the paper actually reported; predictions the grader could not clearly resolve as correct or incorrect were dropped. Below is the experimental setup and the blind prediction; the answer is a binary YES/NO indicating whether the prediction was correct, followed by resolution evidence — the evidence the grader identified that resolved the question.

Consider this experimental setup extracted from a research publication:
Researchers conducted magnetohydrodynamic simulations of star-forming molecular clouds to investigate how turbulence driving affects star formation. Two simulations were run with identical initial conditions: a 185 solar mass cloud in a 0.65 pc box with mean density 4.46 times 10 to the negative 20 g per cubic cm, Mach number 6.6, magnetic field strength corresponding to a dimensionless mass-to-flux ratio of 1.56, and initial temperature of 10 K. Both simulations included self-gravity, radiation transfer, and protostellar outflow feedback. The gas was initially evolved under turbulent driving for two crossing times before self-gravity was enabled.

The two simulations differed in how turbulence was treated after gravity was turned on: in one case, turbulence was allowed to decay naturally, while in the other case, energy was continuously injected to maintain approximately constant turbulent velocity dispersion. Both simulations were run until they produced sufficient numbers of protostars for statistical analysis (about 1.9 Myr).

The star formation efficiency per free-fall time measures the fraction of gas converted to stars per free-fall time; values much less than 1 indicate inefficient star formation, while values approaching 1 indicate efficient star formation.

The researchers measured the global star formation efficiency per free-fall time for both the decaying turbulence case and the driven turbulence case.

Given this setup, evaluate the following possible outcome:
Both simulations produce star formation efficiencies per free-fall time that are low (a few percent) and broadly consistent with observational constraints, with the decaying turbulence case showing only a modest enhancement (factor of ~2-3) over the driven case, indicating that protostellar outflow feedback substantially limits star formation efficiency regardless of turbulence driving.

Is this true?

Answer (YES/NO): NO